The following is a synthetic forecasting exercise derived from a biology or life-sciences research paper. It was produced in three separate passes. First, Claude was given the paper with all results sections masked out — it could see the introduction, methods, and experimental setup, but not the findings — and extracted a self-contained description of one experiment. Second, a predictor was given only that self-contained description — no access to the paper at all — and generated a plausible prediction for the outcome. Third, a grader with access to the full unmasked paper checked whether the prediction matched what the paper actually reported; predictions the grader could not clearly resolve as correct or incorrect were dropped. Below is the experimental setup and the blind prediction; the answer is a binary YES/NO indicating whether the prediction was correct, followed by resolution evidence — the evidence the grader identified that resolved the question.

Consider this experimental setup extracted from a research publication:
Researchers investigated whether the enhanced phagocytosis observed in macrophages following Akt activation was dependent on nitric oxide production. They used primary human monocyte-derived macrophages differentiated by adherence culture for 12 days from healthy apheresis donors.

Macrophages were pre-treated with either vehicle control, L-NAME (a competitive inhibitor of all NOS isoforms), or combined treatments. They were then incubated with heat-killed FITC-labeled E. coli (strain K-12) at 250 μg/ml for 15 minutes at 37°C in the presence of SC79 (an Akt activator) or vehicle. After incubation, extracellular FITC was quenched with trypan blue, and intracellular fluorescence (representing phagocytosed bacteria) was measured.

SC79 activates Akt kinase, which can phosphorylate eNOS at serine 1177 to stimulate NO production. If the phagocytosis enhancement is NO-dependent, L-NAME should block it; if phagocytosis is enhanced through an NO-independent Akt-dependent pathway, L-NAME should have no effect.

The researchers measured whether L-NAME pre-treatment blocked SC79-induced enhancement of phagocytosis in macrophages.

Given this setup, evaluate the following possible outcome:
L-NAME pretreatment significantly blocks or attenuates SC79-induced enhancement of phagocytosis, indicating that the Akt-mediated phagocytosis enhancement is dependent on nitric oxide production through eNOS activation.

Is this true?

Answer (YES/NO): YES